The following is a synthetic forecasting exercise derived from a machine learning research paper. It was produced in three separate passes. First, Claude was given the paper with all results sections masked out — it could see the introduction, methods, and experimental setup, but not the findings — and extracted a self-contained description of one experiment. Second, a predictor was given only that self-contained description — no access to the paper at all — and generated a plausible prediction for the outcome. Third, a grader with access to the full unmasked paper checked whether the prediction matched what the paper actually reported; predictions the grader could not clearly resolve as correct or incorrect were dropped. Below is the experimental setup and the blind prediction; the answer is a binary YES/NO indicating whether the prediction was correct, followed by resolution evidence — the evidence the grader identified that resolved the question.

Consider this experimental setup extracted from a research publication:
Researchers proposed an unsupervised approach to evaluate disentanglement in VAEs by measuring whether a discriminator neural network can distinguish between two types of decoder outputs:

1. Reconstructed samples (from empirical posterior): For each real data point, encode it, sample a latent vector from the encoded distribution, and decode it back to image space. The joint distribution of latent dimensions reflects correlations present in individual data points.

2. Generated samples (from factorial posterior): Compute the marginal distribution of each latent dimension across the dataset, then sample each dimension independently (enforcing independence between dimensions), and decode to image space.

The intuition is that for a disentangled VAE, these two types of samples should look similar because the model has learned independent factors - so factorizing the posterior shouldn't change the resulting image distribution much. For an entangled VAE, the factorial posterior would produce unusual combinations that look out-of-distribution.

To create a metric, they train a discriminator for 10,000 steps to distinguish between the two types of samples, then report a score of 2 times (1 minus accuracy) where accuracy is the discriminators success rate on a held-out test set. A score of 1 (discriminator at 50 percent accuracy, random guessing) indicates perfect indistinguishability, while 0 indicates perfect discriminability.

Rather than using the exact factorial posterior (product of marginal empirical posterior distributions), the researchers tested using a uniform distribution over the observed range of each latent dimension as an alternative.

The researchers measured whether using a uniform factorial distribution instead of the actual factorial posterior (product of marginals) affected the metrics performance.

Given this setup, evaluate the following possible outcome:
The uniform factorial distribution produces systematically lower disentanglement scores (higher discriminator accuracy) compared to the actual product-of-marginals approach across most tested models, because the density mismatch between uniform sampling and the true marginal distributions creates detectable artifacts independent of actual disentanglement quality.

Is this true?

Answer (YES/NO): NO